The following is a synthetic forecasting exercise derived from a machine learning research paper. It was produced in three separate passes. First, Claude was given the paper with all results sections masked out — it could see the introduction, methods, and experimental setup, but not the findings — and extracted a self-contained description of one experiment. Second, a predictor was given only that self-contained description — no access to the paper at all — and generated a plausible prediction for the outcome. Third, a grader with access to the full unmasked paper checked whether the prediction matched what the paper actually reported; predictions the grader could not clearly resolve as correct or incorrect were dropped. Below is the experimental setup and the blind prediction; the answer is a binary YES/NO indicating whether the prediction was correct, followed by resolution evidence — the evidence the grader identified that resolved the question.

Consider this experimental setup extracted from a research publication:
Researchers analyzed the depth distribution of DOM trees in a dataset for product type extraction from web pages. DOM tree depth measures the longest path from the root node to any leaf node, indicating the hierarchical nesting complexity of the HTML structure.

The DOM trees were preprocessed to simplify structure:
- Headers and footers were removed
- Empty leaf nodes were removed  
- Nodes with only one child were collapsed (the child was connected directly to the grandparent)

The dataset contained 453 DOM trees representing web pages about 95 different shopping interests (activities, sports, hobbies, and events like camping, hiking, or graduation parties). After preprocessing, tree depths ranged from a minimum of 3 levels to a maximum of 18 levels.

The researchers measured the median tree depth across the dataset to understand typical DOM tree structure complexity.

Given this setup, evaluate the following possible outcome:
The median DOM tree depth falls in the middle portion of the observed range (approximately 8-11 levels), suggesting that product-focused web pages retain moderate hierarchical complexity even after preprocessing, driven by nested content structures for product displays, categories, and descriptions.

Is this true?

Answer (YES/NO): NO